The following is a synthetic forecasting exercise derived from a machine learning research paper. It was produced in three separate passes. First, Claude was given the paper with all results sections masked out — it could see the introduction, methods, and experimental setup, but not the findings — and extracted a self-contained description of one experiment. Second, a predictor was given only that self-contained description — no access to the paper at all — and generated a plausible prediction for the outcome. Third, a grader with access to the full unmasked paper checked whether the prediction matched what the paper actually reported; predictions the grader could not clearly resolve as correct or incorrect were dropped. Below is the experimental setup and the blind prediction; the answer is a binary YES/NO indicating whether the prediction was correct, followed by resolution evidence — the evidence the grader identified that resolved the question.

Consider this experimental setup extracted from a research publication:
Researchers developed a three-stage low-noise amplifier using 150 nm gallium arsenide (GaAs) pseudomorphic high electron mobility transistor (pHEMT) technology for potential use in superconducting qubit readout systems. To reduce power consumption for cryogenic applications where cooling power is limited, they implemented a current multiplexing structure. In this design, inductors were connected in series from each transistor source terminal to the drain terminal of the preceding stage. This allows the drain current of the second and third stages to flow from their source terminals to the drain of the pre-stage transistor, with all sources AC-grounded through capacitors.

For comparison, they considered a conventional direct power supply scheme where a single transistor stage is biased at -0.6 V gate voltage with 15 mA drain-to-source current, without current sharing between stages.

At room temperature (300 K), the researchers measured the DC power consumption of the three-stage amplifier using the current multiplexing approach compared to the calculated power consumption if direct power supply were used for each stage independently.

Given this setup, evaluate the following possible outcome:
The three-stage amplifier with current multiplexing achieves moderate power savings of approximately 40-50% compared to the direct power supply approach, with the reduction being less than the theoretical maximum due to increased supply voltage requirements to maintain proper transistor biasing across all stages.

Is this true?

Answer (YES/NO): NO